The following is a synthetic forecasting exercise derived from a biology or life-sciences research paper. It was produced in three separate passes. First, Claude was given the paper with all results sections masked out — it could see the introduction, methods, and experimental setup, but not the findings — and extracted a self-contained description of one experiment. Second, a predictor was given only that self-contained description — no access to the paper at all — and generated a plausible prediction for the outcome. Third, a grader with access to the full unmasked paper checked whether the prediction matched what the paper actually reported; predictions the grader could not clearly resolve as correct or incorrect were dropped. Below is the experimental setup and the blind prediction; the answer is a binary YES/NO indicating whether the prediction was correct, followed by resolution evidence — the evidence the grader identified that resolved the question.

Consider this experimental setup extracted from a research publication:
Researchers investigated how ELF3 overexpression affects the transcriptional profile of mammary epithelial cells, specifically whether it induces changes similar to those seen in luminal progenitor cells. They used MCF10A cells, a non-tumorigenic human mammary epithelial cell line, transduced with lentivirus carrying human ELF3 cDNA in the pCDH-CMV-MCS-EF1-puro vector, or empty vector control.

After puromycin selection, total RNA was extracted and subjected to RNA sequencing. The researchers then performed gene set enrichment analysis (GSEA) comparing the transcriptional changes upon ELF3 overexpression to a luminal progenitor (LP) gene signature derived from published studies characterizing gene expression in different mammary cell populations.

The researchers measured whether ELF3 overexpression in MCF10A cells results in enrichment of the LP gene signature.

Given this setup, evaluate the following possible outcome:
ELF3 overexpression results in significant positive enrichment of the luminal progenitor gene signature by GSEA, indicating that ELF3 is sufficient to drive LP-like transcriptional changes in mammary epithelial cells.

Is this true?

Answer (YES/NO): YES